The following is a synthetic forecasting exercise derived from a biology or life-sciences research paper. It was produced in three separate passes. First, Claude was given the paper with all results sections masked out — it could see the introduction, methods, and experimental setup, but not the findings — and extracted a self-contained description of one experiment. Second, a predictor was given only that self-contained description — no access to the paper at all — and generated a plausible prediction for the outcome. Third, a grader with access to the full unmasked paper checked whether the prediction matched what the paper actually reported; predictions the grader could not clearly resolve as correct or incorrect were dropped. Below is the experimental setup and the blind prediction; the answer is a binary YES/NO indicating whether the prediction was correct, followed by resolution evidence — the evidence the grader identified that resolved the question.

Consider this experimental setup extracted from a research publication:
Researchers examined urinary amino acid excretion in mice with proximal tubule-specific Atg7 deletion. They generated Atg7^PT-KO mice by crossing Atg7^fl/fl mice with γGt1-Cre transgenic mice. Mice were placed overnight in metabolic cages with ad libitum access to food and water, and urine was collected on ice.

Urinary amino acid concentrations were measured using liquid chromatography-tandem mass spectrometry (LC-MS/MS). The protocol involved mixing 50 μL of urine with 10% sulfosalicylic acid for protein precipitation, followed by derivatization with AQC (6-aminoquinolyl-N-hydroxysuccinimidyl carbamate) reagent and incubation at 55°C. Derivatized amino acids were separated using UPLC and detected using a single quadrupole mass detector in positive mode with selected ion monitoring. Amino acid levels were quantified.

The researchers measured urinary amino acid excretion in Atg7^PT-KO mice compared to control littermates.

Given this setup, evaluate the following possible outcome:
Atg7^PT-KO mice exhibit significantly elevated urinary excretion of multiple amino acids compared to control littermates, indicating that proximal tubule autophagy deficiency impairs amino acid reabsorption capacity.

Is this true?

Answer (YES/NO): YES